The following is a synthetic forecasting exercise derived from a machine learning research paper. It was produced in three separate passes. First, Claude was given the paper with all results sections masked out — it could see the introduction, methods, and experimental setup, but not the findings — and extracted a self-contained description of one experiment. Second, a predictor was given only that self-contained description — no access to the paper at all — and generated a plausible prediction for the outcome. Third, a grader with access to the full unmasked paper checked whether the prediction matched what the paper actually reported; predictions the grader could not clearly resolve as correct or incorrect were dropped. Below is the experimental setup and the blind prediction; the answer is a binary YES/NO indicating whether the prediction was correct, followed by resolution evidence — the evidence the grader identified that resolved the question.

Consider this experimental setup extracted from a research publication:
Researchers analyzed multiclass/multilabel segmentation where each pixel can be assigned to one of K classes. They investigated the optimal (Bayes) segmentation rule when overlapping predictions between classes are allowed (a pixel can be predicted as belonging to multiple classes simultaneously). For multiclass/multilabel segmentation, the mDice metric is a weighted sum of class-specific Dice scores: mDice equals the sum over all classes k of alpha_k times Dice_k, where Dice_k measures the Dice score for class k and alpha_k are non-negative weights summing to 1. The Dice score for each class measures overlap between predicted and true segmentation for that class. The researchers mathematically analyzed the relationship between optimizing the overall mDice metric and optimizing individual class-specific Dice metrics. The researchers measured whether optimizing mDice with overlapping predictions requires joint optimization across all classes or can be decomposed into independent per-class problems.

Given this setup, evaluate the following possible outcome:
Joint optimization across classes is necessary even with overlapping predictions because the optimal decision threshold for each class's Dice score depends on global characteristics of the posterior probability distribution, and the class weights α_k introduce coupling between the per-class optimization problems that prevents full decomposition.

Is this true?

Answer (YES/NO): NO